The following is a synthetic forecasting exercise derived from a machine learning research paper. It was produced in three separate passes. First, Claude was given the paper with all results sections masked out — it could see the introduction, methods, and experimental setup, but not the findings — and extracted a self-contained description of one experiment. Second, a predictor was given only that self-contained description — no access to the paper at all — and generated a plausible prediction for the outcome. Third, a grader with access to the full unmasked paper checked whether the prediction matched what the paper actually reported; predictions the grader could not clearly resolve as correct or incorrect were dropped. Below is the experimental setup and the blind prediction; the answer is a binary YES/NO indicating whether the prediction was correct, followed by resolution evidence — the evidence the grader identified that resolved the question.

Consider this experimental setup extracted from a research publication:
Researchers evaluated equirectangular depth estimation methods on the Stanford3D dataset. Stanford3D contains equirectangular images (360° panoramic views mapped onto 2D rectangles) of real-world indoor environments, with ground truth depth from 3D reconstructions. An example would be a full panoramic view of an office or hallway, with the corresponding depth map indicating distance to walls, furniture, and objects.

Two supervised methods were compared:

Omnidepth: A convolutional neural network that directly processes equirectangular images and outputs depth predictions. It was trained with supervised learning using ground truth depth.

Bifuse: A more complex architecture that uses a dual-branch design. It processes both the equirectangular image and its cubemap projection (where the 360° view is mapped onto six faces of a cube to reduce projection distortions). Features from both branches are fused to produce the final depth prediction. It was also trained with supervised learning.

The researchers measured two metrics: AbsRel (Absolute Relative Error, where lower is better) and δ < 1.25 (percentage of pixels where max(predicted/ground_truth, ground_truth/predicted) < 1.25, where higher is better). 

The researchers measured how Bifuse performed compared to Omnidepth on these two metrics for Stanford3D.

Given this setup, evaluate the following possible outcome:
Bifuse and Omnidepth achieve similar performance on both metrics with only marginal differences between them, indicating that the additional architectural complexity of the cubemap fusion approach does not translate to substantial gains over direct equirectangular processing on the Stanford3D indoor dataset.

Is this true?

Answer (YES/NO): NO